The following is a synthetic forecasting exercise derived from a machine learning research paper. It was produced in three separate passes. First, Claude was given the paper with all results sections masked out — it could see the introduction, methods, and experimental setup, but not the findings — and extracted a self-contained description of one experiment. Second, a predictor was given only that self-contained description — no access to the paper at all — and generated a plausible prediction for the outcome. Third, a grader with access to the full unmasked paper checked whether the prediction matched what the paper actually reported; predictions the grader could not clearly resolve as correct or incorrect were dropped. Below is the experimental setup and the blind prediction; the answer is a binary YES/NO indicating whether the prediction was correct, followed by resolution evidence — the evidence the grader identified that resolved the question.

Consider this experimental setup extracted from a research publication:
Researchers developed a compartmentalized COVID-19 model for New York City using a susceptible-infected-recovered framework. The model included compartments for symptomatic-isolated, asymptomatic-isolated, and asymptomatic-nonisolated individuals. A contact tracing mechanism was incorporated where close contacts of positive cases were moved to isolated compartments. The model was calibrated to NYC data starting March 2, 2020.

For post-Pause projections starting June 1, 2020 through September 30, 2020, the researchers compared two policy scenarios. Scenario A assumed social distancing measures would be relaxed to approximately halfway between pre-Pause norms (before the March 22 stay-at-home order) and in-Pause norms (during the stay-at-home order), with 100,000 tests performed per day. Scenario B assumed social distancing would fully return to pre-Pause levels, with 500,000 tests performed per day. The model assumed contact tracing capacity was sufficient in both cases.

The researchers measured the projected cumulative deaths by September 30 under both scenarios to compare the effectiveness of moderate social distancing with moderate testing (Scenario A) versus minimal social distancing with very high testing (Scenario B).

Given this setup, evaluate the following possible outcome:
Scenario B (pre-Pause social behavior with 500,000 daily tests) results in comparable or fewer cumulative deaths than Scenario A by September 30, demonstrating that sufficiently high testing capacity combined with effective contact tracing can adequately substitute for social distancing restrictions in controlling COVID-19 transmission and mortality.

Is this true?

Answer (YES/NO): NO